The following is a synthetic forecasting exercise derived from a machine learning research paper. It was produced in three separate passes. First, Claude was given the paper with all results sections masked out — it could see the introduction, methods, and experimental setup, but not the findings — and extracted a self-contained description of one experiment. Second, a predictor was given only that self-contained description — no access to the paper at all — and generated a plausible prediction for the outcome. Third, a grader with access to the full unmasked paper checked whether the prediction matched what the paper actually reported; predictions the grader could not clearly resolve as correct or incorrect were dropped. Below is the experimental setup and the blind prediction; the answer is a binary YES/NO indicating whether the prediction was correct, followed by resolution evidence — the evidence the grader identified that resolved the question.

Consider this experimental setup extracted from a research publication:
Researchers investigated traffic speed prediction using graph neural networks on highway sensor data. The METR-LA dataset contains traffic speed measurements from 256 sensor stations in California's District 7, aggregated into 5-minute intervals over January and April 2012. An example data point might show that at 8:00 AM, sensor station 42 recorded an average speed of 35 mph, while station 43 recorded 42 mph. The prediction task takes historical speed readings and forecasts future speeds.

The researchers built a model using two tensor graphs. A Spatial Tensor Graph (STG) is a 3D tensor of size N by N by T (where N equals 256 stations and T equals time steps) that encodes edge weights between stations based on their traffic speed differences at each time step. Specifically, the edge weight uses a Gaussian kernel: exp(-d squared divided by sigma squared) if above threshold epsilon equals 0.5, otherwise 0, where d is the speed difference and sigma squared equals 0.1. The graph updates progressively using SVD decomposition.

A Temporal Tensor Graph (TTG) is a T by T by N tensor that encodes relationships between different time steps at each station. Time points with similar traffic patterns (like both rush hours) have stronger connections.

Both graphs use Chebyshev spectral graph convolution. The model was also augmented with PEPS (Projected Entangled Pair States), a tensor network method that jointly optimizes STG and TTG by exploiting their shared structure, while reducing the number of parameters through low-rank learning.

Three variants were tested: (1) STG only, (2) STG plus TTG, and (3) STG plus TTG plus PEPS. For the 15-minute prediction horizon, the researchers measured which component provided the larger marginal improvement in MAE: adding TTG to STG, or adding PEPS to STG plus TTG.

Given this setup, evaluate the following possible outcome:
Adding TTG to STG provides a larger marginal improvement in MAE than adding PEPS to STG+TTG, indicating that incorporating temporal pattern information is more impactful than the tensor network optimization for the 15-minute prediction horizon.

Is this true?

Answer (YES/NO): NO